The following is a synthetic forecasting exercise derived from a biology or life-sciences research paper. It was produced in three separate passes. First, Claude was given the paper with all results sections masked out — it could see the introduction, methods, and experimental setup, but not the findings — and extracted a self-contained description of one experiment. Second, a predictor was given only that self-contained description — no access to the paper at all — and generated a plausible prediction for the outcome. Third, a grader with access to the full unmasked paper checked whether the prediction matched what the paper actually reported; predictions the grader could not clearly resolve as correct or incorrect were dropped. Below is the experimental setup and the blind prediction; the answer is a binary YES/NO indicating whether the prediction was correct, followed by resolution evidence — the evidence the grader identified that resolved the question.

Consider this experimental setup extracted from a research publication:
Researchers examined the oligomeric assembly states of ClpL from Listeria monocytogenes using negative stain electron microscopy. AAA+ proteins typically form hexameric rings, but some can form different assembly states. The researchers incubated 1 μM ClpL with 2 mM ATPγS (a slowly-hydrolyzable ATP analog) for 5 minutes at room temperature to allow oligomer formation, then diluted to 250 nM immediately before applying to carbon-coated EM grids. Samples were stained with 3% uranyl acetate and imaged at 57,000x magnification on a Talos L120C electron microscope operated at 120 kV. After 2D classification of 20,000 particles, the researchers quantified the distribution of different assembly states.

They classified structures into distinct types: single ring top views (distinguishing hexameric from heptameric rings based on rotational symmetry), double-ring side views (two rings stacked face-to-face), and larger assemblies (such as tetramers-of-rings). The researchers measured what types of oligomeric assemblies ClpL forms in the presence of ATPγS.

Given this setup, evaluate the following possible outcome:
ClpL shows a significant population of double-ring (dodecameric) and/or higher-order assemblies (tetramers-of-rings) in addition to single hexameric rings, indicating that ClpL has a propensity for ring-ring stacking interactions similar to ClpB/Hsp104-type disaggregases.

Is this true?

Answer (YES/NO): YES